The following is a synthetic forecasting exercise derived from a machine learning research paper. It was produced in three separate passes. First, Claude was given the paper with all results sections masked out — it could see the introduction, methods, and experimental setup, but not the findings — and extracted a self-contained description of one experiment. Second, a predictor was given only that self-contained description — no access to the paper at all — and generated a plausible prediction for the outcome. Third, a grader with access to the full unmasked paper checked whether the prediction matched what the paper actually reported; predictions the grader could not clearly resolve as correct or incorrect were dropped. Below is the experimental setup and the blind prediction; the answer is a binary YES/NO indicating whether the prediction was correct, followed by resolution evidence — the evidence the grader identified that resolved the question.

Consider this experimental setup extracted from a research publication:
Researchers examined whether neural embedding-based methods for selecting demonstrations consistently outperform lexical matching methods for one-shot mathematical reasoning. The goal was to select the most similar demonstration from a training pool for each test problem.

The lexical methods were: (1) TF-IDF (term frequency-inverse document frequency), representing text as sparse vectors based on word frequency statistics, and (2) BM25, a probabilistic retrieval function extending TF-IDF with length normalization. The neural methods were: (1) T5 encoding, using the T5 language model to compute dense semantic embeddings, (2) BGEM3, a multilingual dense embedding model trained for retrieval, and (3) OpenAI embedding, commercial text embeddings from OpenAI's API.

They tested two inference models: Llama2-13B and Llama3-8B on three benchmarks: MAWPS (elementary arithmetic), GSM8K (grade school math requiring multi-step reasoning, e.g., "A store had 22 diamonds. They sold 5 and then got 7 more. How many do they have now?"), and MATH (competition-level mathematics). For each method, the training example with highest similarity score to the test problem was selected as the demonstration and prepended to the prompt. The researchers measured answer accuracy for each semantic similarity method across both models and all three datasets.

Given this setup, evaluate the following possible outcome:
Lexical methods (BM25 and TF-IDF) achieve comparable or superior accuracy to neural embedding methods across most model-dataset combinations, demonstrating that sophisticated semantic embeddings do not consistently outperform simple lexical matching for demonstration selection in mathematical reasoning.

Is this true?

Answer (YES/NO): NO